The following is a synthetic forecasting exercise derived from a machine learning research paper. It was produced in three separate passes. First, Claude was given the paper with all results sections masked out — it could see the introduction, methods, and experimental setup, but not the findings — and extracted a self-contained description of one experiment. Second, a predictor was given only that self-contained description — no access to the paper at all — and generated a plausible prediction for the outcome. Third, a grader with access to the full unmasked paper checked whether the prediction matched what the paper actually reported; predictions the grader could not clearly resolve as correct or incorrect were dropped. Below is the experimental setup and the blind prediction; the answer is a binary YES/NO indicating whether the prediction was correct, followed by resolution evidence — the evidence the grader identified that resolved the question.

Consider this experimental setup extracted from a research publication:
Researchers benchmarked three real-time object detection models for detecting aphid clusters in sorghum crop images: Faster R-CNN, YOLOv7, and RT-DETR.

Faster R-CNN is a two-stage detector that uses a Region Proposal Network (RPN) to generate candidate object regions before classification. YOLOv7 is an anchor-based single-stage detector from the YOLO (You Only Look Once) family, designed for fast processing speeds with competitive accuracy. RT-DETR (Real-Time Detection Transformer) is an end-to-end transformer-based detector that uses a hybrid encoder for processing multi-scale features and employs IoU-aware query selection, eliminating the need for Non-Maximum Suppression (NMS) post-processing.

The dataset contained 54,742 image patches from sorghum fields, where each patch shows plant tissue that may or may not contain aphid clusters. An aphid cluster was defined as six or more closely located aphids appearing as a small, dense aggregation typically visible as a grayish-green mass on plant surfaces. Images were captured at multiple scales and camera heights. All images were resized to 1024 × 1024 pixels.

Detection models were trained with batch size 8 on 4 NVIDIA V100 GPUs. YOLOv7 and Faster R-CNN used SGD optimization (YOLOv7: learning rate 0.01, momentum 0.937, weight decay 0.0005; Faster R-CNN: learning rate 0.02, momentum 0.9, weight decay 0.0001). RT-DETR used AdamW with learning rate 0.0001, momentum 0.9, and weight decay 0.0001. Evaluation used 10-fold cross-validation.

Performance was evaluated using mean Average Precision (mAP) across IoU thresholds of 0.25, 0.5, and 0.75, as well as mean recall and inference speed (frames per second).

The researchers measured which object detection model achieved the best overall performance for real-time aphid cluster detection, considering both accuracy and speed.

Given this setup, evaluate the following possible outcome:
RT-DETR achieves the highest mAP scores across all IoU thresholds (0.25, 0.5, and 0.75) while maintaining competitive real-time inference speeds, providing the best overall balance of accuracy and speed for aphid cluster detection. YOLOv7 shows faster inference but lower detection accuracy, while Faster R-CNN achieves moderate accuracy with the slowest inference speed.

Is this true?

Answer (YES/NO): YES